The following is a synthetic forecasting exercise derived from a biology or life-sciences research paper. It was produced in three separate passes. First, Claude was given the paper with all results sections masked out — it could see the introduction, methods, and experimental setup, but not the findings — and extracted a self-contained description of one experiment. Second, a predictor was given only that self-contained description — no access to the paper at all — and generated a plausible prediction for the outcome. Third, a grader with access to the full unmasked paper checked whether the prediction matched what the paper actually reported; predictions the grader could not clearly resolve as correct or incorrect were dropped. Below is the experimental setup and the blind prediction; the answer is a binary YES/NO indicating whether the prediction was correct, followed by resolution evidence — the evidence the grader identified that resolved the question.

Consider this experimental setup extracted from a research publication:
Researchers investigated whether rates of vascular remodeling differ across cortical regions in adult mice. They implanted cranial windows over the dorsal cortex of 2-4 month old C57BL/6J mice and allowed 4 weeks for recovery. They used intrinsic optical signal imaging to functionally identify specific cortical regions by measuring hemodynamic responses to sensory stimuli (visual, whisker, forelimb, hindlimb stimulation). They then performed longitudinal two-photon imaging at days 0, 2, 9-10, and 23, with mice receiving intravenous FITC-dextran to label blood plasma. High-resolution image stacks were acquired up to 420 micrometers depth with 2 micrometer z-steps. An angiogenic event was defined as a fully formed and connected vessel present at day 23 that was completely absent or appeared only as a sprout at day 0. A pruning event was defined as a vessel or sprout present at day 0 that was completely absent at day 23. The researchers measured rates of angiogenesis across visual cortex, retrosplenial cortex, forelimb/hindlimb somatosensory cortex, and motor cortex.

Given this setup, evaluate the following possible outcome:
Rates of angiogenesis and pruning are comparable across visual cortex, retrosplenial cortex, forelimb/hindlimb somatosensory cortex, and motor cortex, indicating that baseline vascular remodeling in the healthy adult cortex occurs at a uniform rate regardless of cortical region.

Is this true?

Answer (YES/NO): NO